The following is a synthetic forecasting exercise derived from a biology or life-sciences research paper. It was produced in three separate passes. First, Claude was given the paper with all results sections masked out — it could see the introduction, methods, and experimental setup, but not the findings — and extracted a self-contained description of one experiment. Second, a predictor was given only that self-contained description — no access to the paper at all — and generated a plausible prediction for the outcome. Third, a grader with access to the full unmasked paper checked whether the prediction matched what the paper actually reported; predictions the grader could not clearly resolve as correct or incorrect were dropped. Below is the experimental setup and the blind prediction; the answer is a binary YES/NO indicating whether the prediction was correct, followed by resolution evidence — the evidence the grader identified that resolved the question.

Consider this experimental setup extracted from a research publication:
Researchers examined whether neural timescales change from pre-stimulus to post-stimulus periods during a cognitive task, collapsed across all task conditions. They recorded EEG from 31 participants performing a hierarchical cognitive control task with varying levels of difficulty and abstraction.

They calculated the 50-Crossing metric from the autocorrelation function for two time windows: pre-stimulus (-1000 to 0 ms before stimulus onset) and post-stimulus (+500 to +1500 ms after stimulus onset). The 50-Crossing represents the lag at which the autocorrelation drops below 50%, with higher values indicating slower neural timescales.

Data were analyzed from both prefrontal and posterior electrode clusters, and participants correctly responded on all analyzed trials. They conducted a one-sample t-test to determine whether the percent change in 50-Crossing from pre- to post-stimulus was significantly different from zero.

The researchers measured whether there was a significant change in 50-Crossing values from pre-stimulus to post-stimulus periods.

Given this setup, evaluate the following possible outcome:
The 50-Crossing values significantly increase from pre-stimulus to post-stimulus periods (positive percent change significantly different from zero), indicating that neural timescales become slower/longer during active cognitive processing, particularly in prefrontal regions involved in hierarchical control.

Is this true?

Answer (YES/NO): YES